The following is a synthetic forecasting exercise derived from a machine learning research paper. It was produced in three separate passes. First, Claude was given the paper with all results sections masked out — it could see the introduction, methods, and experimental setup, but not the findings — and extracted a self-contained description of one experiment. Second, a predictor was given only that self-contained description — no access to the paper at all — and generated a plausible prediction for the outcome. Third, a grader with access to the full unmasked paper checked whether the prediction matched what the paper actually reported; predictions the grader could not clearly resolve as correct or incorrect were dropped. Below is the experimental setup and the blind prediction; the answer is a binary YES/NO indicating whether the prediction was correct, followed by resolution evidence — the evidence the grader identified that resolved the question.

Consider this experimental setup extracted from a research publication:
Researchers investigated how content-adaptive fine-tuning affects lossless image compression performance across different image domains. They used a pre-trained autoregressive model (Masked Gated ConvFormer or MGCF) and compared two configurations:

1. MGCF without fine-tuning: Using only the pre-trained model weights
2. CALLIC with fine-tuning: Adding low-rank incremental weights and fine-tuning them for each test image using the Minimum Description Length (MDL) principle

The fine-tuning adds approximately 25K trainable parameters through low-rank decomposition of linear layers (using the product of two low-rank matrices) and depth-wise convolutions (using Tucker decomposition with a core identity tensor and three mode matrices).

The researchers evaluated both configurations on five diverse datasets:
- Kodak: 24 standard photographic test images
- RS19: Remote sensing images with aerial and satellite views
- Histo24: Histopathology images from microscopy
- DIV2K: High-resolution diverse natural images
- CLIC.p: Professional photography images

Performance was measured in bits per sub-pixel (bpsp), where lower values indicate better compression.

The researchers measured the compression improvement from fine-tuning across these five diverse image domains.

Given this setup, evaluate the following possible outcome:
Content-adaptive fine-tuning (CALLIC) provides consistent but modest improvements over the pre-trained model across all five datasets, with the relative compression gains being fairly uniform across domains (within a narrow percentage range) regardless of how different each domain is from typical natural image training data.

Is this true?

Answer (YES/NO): NO